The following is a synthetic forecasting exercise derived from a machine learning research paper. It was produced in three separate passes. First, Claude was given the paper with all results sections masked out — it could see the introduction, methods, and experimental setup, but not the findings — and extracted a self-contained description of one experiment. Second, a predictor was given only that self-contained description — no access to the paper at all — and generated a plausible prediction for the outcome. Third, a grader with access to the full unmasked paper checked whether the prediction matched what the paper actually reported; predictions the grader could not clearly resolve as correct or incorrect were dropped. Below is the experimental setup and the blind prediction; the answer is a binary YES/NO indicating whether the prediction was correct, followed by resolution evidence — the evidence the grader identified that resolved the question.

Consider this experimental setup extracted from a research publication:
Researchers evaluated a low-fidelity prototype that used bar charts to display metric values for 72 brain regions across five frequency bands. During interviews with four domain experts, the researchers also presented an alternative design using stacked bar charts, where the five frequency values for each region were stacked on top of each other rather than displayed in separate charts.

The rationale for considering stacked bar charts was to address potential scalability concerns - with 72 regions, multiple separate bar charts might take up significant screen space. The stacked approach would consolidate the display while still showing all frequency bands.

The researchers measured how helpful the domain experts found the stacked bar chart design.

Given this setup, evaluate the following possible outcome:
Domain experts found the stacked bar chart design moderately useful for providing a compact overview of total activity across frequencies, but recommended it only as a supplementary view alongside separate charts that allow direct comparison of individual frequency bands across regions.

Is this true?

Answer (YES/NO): NO